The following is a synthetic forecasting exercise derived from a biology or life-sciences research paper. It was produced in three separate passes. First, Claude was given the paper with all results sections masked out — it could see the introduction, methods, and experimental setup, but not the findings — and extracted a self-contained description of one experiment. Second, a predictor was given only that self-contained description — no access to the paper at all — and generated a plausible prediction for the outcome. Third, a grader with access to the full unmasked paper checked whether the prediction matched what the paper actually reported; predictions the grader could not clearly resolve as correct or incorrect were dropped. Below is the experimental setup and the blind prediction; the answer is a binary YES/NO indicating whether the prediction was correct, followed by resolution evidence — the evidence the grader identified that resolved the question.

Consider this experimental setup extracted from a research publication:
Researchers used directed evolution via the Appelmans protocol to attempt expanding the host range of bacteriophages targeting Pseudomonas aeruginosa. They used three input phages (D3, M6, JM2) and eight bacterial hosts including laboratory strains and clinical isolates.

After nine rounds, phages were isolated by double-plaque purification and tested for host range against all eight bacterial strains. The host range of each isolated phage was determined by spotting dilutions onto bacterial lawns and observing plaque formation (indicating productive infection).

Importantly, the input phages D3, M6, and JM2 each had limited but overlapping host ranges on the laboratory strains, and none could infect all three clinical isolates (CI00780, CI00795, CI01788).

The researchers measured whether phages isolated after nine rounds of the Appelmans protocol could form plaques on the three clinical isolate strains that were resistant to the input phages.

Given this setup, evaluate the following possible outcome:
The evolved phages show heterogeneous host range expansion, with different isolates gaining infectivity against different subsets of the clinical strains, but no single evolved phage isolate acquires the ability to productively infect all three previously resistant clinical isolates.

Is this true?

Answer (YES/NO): NO